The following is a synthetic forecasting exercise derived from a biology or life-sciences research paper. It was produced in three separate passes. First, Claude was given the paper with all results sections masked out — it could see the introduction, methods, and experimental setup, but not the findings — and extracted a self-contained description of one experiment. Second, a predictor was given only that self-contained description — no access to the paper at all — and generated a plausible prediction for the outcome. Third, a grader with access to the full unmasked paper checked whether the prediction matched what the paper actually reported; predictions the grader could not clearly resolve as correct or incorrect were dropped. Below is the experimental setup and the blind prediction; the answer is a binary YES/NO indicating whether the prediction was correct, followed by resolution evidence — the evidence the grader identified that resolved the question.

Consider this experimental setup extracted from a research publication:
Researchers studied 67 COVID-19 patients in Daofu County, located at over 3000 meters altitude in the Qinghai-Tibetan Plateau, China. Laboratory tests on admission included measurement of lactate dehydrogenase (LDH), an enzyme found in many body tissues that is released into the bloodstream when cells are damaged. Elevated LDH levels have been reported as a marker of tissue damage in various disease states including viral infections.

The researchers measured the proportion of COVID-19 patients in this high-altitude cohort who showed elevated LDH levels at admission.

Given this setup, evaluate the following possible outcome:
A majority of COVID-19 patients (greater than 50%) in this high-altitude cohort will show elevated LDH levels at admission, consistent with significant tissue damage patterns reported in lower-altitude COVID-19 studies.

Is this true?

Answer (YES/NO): NO